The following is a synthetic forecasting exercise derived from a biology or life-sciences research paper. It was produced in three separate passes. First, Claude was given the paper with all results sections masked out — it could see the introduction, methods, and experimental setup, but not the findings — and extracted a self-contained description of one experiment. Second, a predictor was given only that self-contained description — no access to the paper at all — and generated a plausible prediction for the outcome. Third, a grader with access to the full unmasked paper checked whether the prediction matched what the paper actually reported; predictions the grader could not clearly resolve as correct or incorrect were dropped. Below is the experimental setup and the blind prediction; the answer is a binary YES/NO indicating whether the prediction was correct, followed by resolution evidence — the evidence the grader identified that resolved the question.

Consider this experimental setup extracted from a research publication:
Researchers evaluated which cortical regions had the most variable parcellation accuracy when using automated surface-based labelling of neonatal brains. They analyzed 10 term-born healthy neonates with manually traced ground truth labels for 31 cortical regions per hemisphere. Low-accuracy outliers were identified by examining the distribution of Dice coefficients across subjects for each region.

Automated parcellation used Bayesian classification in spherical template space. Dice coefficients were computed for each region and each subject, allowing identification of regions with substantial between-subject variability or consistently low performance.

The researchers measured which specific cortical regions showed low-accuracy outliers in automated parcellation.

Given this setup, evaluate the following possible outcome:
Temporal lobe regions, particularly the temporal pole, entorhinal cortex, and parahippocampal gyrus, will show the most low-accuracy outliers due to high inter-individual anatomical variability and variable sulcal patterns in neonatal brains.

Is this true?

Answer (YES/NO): NO